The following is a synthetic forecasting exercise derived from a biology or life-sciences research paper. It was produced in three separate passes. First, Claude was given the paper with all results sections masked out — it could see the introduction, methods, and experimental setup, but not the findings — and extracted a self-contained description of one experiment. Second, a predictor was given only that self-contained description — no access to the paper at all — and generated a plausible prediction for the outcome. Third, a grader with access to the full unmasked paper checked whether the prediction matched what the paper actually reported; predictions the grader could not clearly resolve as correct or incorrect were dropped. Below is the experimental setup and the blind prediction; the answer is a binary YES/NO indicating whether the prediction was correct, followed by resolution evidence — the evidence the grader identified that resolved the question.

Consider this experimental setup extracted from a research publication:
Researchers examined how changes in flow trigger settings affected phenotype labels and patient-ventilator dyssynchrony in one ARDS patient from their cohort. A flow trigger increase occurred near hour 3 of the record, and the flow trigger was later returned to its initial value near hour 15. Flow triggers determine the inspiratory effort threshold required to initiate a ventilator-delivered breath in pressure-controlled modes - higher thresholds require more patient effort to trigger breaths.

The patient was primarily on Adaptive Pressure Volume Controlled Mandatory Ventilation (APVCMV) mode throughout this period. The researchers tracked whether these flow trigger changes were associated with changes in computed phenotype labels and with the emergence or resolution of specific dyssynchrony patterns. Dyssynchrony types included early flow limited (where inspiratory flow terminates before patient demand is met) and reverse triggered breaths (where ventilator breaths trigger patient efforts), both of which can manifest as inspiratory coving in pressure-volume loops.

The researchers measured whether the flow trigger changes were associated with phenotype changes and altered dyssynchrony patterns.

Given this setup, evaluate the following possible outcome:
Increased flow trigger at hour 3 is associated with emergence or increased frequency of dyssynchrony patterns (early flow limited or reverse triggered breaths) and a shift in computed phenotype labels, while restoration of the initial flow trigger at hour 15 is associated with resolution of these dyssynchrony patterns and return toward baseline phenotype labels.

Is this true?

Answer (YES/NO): NO